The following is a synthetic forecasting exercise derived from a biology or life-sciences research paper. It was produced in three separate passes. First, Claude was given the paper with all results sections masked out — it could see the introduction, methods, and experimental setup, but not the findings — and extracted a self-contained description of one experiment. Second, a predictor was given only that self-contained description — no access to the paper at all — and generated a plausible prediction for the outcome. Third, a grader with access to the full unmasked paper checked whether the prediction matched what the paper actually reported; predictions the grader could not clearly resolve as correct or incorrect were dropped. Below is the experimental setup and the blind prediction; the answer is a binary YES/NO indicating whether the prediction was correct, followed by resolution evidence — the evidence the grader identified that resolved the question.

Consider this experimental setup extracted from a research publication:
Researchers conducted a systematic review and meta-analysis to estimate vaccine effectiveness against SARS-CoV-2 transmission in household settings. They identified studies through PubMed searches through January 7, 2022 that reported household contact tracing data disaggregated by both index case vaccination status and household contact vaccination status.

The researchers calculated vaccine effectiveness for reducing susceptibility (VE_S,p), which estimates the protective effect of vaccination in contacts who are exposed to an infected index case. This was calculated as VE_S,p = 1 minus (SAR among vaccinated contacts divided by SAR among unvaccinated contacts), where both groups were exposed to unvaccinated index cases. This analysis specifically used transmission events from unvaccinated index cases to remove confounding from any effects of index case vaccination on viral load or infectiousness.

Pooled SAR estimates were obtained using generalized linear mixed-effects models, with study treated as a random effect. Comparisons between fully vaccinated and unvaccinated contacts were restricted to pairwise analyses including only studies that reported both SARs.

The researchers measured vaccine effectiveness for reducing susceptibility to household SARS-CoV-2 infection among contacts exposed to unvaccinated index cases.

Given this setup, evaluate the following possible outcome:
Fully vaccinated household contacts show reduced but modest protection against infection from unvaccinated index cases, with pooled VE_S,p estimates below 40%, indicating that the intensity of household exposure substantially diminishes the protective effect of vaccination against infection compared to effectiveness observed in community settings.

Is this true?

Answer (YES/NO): NO